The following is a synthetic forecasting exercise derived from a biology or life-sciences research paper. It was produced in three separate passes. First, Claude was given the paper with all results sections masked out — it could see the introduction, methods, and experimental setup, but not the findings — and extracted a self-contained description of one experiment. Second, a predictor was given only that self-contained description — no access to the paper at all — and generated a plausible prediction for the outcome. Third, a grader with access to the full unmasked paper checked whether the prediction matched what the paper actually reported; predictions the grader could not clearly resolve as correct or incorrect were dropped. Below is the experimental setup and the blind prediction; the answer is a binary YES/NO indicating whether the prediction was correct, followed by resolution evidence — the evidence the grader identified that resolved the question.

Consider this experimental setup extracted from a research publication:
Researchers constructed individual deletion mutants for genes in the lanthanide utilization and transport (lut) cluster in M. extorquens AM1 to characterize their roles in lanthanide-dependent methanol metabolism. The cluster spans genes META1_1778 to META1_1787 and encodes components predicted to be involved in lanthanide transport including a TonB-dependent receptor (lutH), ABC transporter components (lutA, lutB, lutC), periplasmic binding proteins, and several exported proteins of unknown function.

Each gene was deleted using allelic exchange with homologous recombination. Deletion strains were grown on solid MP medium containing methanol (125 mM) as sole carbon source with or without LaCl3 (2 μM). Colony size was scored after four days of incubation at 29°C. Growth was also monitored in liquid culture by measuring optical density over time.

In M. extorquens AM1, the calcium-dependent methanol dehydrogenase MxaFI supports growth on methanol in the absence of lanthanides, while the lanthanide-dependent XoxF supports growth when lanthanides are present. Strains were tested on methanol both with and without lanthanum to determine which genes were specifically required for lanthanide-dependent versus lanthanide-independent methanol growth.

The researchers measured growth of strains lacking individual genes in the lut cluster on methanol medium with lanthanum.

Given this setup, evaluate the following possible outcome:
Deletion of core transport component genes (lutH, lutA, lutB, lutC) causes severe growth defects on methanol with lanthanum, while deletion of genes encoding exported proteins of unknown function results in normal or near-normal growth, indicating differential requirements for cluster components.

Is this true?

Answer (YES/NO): NO